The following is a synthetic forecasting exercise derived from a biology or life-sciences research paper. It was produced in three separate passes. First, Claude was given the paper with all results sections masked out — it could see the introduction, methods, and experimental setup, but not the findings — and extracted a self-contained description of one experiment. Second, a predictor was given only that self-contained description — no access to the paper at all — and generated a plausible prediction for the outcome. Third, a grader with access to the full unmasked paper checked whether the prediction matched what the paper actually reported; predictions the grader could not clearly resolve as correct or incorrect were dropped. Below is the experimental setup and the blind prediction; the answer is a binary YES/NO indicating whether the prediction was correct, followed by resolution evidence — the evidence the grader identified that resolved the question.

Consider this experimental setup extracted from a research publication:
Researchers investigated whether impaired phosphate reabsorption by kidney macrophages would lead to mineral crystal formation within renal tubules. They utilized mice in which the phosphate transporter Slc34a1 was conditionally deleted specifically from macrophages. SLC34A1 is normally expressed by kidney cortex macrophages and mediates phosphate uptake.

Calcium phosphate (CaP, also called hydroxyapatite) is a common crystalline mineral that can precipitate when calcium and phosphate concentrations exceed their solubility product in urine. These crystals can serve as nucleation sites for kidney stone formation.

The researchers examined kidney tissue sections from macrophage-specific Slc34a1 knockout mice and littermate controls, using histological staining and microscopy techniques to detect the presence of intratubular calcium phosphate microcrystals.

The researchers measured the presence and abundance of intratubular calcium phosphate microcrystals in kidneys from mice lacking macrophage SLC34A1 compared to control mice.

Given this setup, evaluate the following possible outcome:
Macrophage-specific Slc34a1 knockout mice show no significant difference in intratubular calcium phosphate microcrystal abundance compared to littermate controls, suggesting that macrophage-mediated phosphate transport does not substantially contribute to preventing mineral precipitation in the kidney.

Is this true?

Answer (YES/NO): NO